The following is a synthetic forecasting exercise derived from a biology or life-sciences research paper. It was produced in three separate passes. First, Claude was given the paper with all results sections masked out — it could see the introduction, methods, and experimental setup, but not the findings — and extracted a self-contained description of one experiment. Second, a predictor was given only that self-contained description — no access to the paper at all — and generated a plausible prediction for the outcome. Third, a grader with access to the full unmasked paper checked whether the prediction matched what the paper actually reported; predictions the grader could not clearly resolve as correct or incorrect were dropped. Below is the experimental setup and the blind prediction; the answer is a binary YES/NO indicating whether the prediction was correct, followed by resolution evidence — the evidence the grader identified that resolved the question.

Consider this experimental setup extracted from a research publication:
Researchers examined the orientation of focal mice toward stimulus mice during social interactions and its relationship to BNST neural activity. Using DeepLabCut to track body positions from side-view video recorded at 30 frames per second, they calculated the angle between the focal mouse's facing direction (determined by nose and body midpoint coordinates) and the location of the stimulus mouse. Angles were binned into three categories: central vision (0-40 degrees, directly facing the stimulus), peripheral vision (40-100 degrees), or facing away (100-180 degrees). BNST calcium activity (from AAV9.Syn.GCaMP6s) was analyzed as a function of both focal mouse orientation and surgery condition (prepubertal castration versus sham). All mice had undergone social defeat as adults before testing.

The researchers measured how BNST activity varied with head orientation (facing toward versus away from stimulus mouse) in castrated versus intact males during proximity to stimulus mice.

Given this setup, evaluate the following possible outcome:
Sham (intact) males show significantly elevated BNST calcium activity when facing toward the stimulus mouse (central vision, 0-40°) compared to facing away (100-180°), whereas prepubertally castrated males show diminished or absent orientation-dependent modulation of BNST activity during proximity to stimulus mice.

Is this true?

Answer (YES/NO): NO